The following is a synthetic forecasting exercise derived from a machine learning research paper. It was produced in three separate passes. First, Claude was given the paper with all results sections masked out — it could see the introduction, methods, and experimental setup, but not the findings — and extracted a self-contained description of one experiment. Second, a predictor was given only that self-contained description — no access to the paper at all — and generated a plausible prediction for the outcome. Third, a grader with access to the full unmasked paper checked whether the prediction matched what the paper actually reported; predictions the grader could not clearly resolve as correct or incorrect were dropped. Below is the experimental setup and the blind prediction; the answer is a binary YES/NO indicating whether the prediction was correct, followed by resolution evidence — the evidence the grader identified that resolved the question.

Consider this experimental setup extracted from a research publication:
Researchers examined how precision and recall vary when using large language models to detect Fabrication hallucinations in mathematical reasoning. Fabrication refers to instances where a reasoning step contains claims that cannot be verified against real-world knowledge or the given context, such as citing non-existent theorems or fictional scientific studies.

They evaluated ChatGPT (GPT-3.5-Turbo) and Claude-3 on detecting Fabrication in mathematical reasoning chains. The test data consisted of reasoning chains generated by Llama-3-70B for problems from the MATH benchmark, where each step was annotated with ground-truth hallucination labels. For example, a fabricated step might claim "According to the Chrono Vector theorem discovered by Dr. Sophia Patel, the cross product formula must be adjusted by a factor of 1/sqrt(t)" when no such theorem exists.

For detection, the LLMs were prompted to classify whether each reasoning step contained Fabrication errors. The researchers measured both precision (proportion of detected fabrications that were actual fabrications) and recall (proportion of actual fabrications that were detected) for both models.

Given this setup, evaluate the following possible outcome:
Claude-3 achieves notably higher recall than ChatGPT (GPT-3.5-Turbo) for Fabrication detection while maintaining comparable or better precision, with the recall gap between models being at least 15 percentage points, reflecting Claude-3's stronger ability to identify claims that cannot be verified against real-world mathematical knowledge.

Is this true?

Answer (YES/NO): NO